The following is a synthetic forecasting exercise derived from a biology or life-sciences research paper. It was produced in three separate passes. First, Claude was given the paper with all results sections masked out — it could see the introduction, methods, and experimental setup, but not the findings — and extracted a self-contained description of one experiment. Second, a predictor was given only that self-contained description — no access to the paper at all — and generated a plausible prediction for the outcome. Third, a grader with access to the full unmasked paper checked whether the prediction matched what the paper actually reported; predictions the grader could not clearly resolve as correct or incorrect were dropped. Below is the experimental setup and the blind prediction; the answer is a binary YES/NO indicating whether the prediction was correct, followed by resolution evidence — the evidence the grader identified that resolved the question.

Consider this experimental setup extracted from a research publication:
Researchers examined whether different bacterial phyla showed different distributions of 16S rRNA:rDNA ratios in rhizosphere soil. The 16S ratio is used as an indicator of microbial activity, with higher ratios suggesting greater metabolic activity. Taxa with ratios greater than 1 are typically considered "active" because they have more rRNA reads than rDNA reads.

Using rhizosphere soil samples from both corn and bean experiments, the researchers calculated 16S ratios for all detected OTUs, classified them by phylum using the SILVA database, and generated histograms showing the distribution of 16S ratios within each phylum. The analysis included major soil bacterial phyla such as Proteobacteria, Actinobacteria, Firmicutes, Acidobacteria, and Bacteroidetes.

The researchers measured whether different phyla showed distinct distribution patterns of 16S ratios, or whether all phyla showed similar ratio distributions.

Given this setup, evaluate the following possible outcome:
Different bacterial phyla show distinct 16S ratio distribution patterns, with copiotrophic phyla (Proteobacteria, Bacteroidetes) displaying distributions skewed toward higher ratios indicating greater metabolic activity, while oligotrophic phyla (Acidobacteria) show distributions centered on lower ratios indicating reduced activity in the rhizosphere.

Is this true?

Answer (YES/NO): NO